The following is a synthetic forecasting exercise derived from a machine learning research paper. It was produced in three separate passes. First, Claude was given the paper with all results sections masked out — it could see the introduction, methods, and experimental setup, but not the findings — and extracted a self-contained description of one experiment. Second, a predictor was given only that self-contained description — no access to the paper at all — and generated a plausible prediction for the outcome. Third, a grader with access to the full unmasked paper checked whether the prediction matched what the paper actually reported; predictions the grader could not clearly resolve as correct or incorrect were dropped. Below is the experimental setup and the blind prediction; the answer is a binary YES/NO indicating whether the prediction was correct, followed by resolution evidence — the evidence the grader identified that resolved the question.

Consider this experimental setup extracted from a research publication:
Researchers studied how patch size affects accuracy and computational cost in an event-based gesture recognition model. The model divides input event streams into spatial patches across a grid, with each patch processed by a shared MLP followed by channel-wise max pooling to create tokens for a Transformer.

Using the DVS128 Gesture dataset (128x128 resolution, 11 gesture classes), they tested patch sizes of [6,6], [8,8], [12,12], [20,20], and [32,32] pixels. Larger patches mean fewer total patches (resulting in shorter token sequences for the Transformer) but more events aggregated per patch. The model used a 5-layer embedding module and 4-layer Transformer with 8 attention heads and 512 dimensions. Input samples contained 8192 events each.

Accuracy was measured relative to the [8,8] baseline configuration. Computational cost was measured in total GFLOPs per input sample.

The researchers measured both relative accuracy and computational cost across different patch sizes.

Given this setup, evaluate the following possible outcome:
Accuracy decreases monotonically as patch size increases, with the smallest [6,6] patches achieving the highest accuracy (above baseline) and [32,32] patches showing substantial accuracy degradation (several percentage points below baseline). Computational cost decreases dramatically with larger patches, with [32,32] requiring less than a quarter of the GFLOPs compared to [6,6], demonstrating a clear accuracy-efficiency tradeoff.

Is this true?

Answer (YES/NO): NO